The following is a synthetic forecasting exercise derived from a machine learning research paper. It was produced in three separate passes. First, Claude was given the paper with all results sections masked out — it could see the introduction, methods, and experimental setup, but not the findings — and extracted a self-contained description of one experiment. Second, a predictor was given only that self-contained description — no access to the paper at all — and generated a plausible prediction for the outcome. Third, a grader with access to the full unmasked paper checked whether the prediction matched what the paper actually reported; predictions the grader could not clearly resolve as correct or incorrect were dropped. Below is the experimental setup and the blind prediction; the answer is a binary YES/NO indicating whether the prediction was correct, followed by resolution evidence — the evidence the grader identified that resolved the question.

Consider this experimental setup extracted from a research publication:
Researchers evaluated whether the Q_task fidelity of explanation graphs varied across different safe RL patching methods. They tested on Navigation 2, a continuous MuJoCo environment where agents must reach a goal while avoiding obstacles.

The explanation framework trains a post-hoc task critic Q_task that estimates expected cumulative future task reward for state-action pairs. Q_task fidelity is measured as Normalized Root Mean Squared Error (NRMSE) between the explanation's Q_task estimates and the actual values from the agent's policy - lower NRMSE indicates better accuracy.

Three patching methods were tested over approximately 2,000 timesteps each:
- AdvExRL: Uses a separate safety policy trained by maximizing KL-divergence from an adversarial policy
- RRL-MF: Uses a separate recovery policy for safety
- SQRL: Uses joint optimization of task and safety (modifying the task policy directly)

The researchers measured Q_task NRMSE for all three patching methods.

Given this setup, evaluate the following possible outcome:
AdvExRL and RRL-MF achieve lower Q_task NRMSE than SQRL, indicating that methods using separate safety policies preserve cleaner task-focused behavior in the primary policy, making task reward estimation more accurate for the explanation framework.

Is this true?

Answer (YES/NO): NO